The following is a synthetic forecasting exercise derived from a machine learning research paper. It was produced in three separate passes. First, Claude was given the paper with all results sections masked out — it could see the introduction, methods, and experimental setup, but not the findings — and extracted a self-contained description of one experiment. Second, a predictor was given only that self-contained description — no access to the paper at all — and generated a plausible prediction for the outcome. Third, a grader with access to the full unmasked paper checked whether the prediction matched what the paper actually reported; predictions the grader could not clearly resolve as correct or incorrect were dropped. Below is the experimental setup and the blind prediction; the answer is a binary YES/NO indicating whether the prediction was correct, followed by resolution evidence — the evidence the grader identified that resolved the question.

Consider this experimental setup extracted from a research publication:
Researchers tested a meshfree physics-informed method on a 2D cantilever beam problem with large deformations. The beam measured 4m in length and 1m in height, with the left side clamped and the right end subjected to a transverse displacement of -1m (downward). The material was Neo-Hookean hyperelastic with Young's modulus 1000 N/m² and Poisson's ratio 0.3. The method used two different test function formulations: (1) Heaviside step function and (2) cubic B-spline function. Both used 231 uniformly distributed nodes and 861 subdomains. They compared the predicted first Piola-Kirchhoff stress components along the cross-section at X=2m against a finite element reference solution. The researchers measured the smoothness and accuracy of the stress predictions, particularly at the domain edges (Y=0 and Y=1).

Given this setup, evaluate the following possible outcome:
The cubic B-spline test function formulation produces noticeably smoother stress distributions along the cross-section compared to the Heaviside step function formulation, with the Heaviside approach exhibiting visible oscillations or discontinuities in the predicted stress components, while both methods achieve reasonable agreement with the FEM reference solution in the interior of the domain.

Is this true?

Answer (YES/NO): YES